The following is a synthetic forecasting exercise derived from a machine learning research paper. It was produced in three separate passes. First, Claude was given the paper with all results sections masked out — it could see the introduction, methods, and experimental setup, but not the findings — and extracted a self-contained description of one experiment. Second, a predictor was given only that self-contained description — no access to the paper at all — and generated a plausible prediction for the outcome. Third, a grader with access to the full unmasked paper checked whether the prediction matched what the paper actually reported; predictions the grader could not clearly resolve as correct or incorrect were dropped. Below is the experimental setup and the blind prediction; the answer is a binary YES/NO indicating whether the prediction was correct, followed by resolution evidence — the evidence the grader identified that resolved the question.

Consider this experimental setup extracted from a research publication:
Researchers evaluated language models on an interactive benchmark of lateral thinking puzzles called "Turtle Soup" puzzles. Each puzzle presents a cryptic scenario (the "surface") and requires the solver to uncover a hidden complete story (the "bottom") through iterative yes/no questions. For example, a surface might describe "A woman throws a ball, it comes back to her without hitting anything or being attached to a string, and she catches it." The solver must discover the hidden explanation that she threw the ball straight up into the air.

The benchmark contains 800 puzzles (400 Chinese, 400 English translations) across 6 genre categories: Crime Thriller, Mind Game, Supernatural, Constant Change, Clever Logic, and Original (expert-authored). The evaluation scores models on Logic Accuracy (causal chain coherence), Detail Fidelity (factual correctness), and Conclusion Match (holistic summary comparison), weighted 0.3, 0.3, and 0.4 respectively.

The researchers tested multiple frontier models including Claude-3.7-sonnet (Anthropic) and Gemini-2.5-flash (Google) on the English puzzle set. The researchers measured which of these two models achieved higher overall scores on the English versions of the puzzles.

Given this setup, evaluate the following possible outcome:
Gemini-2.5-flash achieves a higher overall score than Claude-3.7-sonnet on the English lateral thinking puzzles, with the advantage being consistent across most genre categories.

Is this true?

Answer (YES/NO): YES